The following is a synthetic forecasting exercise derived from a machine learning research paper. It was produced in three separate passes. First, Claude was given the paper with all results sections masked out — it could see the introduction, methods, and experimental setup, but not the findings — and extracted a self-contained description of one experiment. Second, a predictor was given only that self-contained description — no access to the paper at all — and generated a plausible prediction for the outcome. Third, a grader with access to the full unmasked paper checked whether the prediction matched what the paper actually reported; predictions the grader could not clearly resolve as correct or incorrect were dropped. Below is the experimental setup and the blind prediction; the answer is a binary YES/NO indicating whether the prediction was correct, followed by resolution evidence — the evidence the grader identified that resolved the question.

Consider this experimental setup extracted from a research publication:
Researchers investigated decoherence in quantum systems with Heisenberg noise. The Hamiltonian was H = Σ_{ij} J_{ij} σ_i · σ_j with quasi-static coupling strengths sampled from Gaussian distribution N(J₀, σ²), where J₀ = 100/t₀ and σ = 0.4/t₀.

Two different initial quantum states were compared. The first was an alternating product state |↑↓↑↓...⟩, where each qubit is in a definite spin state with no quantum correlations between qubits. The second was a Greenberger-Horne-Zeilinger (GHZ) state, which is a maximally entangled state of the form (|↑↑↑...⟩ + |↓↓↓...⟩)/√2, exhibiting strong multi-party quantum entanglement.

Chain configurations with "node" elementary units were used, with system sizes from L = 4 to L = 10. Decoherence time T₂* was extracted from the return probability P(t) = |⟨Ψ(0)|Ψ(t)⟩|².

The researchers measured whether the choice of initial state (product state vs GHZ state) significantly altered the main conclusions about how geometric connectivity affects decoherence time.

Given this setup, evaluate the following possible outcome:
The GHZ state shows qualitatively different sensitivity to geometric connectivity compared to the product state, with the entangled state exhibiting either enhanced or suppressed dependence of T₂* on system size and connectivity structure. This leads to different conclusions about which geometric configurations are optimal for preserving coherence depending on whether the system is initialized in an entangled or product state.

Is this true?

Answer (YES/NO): NO